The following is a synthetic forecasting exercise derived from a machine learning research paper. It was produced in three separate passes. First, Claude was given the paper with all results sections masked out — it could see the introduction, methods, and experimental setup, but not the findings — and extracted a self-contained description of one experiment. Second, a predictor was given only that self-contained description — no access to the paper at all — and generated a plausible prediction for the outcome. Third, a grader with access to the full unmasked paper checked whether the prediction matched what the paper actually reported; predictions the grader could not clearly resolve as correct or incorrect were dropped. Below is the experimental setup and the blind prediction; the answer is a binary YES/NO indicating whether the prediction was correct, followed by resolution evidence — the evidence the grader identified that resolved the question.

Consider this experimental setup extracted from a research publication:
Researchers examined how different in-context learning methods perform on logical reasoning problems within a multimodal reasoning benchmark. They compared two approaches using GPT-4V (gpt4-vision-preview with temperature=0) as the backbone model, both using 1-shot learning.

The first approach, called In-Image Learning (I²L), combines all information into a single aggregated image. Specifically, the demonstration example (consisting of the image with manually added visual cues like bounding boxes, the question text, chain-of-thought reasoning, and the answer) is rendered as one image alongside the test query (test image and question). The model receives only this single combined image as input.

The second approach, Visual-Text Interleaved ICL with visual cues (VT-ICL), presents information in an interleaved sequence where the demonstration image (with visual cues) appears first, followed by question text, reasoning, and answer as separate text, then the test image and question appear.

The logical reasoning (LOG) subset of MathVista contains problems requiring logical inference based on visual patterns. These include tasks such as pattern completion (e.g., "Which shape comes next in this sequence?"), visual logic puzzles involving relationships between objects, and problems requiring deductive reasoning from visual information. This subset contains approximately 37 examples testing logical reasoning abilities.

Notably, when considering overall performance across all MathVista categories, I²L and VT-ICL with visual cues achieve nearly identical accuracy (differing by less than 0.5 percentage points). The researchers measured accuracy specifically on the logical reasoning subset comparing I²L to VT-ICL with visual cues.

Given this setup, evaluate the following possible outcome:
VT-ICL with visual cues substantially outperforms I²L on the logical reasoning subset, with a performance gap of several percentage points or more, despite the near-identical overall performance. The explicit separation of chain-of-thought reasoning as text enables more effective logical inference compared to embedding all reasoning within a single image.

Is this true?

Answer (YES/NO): NO